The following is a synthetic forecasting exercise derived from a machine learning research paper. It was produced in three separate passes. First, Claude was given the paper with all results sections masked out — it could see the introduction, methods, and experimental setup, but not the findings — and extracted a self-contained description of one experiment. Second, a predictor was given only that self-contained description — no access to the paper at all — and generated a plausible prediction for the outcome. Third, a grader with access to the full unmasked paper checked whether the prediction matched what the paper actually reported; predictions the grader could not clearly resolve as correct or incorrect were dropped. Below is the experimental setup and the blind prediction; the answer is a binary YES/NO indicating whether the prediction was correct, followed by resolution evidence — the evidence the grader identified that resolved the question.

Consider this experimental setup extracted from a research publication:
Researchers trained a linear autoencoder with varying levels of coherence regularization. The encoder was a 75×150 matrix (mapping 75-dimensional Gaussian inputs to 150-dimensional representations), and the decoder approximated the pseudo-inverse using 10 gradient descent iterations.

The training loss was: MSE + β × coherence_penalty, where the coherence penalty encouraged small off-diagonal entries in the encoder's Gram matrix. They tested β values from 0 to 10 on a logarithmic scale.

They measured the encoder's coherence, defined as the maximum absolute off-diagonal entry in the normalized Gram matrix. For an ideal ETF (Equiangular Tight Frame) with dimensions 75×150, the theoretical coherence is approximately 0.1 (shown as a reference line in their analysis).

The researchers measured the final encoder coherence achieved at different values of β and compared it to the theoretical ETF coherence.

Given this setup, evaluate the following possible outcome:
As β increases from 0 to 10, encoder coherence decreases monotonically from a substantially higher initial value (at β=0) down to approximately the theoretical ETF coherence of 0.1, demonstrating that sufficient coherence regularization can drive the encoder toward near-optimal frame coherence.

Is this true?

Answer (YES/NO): NO